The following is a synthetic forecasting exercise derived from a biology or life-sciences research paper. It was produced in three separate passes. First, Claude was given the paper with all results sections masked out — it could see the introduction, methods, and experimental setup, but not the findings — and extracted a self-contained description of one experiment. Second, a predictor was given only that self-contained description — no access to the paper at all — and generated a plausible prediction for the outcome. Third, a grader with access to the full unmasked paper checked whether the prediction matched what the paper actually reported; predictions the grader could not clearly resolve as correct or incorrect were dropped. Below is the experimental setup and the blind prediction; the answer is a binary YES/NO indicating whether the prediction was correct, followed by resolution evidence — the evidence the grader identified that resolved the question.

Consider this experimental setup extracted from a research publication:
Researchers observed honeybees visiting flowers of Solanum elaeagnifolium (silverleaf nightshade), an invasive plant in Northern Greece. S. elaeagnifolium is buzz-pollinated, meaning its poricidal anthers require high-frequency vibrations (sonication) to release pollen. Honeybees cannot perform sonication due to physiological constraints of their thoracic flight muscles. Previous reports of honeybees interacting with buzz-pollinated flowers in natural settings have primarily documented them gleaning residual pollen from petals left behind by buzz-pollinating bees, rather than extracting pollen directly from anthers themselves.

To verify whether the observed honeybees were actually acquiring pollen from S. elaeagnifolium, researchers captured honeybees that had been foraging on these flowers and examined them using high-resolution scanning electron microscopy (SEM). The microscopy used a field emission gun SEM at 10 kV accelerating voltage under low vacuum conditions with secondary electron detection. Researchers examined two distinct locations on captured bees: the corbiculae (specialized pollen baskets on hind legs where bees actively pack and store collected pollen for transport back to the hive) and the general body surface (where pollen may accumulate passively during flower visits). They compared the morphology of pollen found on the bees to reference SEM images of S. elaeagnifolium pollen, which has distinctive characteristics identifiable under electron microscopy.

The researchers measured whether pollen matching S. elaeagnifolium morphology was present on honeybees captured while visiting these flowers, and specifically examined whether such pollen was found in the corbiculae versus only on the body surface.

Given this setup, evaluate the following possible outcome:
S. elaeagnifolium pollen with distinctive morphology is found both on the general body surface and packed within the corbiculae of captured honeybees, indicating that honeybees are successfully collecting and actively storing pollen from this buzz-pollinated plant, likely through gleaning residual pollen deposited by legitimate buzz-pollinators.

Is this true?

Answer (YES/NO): NO